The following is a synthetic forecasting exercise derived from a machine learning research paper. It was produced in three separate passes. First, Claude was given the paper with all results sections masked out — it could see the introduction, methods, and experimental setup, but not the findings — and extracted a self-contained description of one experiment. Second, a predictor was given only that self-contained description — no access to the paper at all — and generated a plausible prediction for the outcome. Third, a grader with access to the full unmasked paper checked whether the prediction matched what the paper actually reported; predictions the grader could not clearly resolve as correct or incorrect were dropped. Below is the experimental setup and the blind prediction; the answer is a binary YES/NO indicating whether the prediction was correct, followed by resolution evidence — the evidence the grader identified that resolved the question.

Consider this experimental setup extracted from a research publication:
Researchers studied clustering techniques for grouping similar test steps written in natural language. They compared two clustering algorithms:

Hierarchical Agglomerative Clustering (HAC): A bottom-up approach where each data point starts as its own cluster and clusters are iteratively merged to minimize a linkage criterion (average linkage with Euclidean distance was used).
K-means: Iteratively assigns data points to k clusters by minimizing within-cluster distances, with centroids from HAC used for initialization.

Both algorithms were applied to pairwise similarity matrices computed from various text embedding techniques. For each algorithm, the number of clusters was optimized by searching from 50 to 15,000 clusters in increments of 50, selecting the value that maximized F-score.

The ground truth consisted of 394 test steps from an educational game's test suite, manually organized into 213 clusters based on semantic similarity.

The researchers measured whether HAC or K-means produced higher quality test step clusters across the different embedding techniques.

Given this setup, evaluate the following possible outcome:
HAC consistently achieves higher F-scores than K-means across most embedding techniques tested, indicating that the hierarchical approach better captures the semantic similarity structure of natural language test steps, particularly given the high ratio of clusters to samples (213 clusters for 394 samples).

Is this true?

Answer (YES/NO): NO